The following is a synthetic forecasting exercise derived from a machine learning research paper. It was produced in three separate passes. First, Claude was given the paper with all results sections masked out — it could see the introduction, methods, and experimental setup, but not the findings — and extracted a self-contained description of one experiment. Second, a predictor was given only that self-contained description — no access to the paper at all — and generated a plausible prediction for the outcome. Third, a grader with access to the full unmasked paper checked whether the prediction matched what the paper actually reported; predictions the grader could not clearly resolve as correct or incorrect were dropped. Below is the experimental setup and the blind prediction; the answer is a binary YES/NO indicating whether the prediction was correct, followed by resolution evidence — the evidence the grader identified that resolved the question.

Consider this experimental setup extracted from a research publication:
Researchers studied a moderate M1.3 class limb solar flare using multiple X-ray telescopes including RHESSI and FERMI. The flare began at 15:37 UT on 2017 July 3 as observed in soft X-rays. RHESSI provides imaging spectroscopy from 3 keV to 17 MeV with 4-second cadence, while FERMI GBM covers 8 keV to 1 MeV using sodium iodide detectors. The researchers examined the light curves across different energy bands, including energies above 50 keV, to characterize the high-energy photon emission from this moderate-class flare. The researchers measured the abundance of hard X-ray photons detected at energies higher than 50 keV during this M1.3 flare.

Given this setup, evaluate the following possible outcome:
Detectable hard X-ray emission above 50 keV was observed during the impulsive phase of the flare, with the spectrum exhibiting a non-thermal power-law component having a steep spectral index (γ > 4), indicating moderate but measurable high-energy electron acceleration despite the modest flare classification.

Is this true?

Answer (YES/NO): NO